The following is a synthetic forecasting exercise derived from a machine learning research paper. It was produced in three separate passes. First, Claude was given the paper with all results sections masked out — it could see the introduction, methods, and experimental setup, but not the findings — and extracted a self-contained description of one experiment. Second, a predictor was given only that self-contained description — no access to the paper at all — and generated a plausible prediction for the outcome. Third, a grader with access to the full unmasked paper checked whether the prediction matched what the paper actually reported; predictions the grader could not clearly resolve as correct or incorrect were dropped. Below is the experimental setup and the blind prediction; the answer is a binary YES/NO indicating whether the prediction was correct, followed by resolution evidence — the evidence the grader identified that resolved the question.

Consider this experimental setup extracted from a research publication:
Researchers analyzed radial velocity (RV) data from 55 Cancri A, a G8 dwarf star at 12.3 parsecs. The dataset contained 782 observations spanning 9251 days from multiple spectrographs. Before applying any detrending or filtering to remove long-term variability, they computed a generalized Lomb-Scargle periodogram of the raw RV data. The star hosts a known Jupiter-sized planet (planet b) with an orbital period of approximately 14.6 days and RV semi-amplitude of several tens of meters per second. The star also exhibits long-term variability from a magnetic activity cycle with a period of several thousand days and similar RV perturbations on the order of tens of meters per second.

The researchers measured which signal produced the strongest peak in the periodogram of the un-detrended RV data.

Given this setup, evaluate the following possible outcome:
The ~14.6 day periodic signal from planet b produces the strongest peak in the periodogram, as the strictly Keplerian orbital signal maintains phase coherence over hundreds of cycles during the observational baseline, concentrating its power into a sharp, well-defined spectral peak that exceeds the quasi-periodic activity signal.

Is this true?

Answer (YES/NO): YES